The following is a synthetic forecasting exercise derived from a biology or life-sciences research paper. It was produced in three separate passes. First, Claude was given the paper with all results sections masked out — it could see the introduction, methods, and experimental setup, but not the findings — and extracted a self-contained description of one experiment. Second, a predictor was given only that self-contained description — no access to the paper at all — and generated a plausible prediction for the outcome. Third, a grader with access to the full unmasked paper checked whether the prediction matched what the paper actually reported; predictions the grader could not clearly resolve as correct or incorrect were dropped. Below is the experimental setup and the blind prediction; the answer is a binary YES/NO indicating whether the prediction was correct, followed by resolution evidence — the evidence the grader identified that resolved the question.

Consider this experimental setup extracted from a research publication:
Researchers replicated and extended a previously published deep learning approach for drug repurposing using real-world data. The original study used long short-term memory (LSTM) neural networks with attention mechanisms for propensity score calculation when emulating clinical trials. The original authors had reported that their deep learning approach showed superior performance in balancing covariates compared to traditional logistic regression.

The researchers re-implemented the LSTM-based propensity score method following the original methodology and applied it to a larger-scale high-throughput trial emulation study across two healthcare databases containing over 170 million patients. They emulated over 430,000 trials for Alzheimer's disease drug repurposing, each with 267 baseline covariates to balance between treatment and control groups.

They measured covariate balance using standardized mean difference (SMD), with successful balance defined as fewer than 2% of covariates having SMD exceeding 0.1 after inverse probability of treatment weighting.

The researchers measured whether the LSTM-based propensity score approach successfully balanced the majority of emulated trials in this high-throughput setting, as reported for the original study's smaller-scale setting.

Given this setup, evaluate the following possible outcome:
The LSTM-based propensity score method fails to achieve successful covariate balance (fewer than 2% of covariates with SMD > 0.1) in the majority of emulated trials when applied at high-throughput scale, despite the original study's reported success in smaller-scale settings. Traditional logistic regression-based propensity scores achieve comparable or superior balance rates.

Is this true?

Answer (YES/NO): YES